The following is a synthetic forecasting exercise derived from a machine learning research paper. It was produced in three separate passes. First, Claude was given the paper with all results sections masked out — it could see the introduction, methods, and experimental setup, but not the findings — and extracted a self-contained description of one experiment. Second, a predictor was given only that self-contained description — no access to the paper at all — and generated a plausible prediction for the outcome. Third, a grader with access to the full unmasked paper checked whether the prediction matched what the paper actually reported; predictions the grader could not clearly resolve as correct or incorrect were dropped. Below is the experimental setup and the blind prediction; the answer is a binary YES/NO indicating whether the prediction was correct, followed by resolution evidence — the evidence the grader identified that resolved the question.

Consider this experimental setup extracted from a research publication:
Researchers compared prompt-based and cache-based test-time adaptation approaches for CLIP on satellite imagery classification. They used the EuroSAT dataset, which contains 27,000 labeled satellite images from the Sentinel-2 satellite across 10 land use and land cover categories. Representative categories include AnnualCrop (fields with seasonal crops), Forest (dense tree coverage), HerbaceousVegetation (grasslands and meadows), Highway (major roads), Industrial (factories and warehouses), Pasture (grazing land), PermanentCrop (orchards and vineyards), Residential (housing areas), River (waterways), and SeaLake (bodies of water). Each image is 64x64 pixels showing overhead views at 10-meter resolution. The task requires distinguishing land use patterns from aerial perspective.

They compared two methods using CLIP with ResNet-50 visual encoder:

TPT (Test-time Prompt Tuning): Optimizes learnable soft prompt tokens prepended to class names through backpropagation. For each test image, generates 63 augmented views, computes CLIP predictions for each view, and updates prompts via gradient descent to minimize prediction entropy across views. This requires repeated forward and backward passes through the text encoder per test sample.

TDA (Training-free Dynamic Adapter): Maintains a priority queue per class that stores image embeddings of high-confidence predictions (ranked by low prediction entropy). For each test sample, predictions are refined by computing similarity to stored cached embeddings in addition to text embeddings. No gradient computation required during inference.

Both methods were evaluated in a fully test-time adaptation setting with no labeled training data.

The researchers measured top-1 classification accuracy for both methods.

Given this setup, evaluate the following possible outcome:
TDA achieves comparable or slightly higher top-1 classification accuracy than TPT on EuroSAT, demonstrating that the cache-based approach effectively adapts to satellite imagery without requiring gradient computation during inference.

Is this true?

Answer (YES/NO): NO